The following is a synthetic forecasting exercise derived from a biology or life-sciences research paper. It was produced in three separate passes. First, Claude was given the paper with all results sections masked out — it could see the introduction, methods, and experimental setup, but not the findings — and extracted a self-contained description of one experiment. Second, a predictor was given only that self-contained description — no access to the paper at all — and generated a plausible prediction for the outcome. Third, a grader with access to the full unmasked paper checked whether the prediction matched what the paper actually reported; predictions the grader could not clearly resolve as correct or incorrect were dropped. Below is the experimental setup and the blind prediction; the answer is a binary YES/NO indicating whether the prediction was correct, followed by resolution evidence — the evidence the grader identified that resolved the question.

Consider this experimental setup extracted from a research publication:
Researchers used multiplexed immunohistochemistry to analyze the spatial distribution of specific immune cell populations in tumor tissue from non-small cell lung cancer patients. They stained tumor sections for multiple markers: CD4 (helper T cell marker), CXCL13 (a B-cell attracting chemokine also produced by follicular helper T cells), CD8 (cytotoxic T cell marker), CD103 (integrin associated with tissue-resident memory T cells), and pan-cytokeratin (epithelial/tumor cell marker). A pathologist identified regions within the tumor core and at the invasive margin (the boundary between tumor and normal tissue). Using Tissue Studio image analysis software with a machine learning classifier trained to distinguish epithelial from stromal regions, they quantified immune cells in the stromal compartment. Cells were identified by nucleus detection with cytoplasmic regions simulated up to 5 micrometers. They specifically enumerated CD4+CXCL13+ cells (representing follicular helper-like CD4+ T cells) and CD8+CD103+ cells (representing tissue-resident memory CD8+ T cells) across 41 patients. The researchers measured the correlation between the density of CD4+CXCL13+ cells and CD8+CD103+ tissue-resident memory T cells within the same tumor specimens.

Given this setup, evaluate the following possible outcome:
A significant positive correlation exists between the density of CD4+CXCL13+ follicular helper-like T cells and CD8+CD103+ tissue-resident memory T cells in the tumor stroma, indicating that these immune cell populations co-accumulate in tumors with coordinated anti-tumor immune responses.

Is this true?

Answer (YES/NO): YES